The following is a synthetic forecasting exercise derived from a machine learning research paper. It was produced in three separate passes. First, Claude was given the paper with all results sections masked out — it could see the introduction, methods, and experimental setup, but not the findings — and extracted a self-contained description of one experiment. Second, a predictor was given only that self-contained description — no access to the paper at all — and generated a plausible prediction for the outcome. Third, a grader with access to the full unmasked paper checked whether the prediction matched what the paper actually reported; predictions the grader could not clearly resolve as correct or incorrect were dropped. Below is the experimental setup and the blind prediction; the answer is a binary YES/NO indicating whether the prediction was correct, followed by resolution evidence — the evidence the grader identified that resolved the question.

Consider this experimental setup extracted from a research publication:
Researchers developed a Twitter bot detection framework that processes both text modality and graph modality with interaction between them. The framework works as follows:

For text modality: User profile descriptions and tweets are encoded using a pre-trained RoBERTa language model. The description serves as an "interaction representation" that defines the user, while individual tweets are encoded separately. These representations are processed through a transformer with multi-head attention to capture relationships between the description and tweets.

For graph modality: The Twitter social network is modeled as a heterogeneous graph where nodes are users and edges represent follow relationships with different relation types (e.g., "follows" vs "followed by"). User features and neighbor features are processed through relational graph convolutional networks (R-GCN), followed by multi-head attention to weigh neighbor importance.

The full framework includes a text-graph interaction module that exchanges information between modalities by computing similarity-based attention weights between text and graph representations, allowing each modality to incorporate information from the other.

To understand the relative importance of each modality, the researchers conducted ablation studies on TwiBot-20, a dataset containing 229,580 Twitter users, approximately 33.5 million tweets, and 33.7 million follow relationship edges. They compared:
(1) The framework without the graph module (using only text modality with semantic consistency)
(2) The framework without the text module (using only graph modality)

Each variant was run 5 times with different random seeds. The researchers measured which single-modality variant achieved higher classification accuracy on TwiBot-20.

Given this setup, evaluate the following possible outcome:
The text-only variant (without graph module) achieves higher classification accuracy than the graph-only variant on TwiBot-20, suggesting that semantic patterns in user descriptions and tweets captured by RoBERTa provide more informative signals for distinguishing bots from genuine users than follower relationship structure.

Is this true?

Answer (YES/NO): NO